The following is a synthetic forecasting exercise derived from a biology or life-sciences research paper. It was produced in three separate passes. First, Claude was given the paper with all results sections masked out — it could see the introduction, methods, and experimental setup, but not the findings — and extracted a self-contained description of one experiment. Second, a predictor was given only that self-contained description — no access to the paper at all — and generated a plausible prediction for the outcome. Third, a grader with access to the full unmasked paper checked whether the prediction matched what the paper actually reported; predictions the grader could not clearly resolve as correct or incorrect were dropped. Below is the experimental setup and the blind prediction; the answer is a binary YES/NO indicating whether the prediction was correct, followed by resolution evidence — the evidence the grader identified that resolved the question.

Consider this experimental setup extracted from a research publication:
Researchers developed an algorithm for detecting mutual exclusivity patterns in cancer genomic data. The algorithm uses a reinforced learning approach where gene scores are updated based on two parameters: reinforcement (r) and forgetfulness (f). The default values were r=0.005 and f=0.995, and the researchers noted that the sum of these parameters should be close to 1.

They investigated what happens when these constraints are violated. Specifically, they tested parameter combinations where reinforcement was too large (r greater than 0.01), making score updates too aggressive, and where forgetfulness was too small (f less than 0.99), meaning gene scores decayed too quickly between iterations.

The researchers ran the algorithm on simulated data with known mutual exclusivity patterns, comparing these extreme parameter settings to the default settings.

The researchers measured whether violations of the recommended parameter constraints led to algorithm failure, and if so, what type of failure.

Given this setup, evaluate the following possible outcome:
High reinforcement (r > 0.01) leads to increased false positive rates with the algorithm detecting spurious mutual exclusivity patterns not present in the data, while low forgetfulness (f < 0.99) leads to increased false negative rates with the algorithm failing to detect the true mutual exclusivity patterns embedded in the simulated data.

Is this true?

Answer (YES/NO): NO